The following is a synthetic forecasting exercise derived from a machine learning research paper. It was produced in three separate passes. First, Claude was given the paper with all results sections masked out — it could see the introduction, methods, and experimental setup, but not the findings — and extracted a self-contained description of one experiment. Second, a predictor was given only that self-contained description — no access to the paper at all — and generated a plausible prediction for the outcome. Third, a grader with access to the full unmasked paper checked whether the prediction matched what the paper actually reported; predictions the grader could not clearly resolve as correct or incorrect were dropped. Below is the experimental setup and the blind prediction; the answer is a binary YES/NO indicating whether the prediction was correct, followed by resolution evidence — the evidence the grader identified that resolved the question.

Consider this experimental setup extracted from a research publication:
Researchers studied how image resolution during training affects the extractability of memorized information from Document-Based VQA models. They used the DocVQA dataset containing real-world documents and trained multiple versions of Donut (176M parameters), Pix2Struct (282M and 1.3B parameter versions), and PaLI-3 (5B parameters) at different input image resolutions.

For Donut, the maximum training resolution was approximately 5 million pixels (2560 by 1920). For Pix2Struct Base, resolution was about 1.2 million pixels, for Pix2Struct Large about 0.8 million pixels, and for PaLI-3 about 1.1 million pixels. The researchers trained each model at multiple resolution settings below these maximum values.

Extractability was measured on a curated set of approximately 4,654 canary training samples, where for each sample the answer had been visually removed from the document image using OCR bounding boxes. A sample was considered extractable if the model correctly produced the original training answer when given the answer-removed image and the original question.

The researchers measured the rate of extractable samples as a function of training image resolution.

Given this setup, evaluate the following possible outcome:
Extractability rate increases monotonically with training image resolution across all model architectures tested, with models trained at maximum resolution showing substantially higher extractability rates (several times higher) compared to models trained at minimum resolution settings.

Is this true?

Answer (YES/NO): NO